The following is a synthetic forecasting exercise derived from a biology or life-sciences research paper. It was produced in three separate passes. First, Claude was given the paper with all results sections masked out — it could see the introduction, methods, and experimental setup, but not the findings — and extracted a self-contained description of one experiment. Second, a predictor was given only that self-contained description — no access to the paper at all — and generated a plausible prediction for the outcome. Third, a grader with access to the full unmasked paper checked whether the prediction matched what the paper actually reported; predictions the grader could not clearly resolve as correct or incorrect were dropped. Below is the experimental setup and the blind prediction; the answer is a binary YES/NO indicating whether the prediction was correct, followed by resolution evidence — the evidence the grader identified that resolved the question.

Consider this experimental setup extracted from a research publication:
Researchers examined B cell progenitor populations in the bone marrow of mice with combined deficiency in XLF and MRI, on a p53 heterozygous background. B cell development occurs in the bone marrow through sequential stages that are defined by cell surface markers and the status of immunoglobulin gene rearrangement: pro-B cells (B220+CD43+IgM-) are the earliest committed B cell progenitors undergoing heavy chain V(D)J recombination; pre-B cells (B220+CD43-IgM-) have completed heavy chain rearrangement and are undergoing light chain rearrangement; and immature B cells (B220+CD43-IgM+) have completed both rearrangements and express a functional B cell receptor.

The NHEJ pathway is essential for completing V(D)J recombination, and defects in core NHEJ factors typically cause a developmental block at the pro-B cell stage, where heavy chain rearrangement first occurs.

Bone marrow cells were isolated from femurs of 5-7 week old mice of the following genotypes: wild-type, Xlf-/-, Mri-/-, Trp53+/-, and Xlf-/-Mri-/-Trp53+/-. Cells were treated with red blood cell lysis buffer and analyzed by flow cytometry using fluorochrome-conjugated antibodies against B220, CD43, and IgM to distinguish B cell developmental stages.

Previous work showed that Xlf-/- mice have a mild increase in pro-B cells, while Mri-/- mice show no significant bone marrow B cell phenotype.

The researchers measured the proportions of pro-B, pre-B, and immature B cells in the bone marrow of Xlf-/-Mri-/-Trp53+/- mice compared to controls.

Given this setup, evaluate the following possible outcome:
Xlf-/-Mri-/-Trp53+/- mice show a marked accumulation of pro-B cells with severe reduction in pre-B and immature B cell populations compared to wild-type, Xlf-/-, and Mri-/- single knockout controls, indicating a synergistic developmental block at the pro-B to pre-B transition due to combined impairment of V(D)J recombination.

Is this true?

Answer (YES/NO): YES